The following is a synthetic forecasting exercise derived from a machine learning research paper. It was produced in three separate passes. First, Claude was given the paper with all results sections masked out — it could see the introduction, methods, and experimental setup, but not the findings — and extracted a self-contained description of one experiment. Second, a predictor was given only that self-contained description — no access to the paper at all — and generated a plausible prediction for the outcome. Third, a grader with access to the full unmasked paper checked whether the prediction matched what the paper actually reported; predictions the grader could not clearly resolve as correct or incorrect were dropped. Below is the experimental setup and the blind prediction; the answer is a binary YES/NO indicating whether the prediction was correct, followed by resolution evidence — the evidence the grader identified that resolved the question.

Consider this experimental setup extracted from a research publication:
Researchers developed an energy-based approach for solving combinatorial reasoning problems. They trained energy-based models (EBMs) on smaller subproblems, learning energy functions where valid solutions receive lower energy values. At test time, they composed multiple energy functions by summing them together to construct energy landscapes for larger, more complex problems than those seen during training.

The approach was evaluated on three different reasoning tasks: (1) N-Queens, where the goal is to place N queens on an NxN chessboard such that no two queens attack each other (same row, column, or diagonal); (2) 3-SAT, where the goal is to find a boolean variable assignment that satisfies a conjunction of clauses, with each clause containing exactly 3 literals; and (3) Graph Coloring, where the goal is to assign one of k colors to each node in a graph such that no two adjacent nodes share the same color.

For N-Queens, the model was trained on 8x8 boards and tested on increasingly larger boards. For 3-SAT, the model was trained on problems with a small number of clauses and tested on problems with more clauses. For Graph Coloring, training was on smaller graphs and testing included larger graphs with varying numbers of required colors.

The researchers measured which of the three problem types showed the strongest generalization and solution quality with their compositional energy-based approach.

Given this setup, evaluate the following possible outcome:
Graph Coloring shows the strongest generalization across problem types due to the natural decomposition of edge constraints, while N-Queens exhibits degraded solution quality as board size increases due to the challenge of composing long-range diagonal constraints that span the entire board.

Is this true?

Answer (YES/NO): NO